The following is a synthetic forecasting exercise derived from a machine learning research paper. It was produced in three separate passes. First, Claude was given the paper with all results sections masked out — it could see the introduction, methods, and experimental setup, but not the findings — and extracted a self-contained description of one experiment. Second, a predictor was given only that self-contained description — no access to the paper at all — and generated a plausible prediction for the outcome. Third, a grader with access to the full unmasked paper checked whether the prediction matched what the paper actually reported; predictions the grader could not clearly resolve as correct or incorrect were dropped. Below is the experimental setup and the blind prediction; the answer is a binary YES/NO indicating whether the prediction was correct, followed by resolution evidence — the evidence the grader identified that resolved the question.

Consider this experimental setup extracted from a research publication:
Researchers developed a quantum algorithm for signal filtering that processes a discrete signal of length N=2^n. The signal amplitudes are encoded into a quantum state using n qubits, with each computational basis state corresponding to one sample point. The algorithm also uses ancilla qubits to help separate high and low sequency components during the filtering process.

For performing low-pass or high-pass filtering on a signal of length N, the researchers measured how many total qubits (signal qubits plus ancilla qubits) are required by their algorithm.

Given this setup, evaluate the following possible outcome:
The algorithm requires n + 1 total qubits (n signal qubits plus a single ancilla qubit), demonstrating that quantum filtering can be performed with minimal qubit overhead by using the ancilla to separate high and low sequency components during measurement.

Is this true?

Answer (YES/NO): YES